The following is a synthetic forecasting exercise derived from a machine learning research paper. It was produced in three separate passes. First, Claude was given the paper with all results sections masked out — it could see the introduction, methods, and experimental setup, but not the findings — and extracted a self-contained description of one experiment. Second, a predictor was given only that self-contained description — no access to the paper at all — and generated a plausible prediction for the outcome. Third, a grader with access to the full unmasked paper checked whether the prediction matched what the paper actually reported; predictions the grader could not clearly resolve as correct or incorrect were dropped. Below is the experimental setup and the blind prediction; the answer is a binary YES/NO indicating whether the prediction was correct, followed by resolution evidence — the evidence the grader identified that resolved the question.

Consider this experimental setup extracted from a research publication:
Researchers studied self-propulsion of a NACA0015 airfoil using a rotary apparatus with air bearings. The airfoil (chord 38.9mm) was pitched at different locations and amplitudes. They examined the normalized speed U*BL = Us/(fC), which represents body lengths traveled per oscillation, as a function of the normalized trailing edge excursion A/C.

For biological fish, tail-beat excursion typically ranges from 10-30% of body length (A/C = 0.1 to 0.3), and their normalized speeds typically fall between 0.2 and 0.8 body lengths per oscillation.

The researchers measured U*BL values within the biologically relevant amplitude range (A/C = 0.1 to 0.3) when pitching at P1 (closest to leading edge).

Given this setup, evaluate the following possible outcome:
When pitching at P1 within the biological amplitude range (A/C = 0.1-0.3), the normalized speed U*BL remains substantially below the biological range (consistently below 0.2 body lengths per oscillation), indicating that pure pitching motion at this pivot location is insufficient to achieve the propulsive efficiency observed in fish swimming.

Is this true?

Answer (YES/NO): NO